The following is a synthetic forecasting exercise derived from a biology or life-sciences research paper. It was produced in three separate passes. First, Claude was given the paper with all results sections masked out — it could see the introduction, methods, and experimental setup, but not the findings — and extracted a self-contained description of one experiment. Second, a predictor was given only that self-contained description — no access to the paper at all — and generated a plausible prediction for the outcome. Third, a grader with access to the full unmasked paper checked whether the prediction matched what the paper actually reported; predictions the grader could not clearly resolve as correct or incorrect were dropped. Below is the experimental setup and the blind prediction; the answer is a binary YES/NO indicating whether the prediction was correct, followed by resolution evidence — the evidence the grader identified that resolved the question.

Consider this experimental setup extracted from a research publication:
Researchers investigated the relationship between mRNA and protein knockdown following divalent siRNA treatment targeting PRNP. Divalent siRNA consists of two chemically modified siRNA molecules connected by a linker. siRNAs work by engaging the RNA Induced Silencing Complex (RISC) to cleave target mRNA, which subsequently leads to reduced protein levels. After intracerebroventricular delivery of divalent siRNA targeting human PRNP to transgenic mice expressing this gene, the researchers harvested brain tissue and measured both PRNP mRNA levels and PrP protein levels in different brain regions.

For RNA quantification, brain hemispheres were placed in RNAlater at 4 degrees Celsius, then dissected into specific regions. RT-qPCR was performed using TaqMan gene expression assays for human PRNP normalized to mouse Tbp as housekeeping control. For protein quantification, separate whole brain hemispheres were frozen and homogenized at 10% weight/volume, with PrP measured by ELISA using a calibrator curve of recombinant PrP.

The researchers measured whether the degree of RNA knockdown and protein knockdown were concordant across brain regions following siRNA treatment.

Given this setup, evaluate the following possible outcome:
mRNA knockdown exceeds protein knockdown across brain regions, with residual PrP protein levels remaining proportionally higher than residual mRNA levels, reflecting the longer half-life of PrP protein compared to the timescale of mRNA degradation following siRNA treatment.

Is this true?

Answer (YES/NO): NO